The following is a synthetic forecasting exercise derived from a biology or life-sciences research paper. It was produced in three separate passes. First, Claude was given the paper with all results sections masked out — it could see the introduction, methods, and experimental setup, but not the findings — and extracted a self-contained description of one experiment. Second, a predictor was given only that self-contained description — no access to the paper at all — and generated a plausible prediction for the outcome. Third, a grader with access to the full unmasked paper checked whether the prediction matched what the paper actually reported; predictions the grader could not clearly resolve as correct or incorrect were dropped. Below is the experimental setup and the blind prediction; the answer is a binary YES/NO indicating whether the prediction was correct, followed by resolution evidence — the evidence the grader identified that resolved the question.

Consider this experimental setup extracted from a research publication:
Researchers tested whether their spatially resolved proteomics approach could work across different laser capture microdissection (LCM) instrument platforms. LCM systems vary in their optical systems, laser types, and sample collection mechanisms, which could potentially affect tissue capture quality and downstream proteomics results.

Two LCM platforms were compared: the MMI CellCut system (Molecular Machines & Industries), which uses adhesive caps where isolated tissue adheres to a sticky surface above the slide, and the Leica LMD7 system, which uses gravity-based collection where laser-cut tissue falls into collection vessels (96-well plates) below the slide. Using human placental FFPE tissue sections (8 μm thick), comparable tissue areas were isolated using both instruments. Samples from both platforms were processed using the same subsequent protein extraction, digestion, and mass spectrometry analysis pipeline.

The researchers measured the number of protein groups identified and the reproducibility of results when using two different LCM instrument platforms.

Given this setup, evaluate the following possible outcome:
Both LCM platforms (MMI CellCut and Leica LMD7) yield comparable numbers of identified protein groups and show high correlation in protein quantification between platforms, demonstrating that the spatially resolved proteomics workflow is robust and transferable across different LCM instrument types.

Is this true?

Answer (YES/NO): NO